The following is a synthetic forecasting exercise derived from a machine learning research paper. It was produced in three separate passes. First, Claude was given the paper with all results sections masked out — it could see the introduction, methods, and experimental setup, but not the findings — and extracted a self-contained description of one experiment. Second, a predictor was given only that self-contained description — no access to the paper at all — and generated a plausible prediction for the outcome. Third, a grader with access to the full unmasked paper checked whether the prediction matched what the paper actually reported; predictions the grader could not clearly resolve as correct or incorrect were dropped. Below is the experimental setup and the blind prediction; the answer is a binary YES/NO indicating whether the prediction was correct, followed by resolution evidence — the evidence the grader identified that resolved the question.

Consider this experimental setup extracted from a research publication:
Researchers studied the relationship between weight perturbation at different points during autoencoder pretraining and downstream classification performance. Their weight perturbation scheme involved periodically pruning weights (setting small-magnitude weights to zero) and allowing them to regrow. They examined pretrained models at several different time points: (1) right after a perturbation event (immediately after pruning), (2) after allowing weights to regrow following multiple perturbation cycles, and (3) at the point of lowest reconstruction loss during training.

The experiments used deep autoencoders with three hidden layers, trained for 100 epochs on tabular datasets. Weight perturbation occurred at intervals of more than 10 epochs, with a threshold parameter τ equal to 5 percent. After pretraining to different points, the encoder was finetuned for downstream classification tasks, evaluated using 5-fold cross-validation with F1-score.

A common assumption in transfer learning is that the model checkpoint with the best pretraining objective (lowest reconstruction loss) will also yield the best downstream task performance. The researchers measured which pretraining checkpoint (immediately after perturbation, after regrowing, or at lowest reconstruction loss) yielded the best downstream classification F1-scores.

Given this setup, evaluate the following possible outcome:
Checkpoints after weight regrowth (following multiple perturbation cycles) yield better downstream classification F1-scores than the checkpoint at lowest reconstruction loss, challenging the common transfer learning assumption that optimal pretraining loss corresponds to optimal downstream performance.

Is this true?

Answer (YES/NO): NO